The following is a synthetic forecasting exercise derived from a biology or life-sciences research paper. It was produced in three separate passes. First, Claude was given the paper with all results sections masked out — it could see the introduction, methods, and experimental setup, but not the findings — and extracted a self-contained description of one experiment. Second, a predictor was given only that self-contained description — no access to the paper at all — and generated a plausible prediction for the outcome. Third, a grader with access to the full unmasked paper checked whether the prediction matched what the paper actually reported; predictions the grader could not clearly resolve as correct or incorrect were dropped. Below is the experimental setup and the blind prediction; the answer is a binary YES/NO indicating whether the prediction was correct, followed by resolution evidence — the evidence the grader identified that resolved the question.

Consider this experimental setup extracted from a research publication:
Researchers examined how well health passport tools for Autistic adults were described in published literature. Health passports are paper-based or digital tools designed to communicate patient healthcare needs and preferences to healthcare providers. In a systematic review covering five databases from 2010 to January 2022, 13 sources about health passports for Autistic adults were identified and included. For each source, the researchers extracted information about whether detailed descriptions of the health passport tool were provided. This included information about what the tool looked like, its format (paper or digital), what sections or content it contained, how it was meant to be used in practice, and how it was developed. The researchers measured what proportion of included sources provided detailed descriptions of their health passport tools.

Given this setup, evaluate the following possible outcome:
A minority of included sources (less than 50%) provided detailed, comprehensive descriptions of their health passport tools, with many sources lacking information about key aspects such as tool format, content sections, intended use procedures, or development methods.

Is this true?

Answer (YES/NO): YES